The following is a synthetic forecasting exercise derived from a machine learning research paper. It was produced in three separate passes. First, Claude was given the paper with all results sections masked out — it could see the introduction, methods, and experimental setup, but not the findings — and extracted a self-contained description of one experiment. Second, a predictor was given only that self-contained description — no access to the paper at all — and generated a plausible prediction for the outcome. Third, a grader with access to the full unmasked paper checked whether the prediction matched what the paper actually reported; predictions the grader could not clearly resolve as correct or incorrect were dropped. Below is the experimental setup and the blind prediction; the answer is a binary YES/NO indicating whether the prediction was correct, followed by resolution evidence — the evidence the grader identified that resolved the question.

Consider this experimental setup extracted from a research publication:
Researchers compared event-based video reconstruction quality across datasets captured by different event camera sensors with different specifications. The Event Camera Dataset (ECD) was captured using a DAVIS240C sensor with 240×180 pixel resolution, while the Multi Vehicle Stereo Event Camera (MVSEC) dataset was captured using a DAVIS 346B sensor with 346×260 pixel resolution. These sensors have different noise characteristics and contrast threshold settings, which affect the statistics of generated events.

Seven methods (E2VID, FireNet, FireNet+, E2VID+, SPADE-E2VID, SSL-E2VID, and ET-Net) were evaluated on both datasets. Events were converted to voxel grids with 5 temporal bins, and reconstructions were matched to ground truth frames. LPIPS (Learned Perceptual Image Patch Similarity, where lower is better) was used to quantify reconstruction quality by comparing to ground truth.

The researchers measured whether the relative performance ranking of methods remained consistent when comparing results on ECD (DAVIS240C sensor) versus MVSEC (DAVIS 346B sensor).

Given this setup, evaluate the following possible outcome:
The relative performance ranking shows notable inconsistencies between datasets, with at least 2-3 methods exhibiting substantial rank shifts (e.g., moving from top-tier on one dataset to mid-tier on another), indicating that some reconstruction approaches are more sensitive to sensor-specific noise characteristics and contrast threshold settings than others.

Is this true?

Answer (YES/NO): NO